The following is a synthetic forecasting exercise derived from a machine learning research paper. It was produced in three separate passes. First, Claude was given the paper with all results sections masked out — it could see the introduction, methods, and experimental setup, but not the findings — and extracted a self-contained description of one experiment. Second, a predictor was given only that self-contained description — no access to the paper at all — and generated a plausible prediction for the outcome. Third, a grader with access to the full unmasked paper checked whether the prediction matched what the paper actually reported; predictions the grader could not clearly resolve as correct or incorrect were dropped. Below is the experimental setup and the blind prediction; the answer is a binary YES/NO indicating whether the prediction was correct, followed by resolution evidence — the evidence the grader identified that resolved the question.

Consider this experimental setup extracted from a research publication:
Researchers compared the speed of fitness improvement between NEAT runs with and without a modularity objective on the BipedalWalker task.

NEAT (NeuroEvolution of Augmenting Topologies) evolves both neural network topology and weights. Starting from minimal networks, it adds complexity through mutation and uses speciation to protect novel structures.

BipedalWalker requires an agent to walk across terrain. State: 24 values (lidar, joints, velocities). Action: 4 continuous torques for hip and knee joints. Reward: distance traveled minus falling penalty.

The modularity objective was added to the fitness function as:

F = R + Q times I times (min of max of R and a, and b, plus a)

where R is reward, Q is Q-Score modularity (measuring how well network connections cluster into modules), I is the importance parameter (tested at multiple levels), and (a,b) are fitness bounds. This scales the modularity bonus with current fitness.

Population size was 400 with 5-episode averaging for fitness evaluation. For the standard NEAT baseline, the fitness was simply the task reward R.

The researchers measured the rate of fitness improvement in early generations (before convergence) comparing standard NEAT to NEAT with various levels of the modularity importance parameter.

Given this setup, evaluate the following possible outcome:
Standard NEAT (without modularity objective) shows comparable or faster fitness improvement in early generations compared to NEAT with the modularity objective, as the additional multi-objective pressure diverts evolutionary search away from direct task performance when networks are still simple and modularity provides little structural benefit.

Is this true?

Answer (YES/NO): YES